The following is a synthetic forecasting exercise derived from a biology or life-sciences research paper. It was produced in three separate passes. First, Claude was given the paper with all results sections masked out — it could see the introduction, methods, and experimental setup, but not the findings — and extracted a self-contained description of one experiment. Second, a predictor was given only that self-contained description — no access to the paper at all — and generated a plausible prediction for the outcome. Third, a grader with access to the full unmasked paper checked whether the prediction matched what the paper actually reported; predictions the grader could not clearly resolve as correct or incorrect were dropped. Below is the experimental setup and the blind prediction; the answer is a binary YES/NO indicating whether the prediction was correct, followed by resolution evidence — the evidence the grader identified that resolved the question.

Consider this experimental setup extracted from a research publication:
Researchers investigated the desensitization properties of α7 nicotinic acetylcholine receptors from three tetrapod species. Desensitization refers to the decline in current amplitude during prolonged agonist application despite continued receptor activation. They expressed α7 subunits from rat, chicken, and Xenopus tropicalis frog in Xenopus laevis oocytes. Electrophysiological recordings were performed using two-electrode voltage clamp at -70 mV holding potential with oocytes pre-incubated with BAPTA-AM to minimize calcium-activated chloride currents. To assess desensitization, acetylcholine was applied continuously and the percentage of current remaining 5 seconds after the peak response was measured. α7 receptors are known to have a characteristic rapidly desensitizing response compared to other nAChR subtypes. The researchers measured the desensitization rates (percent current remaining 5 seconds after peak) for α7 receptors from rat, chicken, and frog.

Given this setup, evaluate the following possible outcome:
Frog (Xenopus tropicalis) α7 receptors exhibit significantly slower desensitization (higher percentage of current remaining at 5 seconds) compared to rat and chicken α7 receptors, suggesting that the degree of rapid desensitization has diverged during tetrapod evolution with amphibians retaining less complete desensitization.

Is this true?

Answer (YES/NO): NO